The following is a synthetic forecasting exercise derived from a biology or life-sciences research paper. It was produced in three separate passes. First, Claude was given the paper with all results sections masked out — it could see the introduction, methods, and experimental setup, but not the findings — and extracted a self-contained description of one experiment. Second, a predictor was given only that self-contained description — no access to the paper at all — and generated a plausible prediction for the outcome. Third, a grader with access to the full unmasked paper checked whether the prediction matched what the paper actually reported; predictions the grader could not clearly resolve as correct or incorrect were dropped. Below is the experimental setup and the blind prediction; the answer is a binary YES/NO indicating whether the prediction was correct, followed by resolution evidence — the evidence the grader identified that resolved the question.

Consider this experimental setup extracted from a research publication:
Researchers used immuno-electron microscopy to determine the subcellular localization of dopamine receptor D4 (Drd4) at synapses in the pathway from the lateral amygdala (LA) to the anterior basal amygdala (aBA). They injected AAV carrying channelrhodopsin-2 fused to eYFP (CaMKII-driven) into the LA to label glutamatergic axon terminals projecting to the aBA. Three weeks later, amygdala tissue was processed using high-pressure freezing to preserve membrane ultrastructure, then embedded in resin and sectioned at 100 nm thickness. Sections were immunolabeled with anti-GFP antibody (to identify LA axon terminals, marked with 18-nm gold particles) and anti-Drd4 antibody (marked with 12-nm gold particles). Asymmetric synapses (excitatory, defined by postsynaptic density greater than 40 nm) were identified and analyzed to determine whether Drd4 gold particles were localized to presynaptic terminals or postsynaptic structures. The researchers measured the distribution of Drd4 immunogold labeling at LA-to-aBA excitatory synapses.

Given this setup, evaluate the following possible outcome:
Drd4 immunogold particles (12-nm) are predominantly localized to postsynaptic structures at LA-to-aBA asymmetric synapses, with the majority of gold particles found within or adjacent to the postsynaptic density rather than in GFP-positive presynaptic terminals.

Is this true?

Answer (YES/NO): NO